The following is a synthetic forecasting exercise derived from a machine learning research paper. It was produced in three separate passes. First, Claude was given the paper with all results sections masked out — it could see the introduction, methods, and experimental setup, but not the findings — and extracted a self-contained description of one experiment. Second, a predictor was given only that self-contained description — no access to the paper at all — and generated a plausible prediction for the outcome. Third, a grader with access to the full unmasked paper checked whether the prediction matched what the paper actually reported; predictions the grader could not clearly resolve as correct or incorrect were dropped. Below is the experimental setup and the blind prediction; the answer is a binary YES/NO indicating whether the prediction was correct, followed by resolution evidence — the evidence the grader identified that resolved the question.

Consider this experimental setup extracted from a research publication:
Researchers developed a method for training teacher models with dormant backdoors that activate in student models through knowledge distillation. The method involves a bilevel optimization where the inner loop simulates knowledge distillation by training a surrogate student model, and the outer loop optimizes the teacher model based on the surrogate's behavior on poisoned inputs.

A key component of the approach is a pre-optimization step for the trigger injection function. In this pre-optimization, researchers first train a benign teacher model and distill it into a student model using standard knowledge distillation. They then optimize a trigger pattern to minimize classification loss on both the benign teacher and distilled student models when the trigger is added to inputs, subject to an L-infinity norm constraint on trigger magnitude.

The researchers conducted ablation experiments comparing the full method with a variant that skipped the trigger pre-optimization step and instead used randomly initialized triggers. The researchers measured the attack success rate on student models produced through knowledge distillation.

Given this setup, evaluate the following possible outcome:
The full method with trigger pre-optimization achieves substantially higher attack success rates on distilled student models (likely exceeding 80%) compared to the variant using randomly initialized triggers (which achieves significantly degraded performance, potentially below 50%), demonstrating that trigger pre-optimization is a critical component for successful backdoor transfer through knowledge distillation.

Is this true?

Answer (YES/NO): YES